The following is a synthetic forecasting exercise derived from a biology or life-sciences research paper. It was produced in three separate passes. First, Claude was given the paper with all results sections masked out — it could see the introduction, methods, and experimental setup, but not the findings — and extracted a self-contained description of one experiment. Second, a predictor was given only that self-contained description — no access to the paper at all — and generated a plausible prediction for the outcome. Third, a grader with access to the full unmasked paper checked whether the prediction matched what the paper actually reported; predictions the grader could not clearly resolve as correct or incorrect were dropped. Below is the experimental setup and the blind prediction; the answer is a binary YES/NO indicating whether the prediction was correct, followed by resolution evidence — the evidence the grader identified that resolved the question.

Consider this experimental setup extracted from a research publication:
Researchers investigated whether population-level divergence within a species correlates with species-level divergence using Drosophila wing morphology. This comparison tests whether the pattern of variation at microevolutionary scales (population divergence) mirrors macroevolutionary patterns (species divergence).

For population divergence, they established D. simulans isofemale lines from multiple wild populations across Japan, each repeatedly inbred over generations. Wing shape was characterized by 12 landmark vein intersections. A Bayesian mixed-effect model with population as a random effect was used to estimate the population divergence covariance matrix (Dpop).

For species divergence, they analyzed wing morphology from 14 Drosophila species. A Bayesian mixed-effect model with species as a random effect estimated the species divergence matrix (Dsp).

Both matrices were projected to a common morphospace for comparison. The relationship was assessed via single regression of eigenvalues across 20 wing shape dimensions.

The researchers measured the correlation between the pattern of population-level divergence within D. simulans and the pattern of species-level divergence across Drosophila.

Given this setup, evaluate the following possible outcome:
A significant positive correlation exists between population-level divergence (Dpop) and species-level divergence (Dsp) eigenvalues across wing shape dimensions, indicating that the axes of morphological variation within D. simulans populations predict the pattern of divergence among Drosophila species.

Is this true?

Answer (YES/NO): YES